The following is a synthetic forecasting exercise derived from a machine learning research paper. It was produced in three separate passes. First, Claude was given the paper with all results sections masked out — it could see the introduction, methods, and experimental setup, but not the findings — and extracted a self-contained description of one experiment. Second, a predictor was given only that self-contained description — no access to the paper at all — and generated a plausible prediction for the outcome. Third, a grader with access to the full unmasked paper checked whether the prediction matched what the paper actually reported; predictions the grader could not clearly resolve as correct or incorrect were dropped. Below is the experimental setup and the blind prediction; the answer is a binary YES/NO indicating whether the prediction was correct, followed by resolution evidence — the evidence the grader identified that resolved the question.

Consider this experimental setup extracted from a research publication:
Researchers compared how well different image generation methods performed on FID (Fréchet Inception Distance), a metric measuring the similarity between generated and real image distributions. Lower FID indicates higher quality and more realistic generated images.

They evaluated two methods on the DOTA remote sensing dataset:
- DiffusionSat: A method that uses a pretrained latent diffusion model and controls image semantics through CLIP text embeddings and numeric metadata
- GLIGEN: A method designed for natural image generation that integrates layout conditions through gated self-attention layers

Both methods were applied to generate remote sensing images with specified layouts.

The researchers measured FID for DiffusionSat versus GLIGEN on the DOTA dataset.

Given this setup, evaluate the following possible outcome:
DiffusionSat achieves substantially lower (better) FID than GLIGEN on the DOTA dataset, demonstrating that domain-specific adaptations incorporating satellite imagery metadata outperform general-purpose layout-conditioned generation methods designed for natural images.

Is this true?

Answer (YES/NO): NO